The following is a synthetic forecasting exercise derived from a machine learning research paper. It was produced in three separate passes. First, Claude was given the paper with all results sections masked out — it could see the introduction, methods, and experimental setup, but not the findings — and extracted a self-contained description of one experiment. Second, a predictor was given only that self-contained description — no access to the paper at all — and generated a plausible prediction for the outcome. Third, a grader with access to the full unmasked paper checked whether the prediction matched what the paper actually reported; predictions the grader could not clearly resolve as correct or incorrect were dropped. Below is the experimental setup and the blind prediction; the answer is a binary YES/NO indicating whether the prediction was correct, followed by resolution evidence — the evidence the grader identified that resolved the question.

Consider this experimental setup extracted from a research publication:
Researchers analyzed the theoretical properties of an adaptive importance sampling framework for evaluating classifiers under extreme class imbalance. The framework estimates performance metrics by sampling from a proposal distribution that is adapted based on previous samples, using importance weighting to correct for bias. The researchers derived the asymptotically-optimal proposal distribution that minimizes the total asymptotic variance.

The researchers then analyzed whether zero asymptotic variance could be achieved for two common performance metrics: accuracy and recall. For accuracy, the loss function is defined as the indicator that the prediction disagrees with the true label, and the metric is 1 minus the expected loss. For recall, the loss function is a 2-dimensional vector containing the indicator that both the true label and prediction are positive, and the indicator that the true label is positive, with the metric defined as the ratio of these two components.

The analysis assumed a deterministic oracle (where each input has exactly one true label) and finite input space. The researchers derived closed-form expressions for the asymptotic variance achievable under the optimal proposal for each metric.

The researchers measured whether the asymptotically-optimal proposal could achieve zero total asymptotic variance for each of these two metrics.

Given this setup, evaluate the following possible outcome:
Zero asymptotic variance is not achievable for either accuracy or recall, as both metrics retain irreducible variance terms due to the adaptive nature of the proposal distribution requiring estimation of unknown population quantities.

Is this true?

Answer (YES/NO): NO